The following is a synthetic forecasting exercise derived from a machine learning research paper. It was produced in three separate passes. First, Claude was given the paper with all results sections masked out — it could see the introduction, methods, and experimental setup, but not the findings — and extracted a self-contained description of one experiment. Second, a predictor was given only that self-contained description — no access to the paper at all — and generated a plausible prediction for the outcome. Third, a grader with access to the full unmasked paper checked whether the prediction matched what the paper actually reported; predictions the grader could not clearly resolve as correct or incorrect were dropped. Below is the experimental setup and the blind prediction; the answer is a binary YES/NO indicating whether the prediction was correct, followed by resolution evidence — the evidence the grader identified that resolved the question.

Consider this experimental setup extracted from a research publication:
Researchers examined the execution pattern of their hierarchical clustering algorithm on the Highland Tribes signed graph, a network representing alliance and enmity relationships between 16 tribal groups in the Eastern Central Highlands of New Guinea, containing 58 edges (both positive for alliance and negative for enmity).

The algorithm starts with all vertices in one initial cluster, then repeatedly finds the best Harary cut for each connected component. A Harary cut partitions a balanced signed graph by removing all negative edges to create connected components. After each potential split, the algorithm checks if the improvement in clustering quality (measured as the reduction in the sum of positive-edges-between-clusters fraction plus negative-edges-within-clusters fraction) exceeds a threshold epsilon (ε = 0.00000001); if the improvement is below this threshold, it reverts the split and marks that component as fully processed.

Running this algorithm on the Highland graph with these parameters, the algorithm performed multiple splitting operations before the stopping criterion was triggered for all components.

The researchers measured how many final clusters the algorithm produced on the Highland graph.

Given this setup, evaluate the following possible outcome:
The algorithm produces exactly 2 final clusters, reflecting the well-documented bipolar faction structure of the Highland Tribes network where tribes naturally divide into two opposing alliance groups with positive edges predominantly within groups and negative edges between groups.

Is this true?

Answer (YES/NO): NO